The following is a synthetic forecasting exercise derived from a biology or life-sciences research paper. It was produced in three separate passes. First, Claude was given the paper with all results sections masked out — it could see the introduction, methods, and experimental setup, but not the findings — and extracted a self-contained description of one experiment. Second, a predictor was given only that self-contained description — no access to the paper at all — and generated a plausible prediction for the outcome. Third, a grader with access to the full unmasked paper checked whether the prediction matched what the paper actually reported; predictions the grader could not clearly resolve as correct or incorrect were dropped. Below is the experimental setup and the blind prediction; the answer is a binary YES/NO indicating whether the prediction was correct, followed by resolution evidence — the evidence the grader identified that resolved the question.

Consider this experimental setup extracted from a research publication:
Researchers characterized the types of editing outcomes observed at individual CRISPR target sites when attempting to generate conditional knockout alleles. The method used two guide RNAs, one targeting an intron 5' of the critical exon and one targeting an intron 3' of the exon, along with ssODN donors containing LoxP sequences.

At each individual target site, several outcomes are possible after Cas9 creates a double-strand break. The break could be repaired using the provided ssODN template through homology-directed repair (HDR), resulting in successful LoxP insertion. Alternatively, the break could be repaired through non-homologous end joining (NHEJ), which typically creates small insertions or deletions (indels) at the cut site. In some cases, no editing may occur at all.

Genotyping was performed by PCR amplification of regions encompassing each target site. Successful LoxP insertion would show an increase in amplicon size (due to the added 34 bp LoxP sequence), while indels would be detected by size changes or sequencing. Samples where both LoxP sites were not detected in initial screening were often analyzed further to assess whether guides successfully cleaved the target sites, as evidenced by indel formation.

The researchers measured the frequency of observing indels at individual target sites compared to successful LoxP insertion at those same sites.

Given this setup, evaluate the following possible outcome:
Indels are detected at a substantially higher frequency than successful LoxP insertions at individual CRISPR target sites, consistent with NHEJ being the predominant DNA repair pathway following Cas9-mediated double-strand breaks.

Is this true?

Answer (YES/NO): YES